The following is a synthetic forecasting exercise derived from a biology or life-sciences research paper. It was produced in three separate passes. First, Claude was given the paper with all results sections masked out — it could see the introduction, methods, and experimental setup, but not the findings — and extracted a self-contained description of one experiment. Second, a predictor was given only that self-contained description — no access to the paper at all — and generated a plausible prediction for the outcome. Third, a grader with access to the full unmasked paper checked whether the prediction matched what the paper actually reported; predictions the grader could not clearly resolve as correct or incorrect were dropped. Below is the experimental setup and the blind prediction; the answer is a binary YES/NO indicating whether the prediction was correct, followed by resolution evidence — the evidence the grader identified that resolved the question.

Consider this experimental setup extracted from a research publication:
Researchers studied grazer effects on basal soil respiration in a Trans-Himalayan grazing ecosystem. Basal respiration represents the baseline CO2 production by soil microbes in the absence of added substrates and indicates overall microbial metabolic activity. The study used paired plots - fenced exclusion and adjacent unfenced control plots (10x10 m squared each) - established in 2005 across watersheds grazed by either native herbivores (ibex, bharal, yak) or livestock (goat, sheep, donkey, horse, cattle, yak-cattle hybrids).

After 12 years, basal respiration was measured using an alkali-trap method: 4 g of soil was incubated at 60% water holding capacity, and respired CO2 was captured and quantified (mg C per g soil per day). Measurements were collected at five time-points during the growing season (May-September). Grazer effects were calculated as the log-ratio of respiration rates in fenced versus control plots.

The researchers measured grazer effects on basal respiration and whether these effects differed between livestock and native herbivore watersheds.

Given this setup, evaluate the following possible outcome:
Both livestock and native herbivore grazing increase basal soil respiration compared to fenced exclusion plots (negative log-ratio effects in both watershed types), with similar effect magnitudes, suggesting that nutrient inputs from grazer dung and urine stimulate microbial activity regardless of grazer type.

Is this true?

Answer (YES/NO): NO